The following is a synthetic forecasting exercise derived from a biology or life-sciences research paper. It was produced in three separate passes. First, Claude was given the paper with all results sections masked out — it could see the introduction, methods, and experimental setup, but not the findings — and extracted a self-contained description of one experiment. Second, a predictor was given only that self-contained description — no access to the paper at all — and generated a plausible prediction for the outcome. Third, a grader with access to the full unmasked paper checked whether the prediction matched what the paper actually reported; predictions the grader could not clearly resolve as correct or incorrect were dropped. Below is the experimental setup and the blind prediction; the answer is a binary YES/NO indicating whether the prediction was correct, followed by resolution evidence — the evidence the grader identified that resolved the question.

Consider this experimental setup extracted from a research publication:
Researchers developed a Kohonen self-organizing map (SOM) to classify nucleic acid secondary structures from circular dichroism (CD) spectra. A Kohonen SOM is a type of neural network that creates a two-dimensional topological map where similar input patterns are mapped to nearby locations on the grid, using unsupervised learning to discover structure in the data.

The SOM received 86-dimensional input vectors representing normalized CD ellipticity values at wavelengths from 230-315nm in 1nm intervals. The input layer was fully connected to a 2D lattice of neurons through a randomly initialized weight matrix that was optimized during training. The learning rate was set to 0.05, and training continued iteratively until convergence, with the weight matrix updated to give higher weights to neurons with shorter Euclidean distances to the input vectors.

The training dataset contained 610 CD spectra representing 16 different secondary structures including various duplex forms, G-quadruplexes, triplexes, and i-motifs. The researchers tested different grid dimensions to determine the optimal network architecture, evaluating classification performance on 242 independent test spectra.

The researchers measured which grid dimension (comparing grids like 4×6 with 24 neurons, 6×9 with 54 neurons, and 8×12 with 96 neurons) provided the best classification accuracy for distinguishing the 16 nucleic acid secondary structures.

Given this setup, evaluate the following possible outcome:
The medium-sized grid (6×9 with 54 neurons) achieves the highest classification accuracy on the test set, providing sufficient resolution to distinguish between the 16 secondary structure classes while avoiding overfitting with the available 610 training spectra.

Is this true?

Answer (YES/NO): YES